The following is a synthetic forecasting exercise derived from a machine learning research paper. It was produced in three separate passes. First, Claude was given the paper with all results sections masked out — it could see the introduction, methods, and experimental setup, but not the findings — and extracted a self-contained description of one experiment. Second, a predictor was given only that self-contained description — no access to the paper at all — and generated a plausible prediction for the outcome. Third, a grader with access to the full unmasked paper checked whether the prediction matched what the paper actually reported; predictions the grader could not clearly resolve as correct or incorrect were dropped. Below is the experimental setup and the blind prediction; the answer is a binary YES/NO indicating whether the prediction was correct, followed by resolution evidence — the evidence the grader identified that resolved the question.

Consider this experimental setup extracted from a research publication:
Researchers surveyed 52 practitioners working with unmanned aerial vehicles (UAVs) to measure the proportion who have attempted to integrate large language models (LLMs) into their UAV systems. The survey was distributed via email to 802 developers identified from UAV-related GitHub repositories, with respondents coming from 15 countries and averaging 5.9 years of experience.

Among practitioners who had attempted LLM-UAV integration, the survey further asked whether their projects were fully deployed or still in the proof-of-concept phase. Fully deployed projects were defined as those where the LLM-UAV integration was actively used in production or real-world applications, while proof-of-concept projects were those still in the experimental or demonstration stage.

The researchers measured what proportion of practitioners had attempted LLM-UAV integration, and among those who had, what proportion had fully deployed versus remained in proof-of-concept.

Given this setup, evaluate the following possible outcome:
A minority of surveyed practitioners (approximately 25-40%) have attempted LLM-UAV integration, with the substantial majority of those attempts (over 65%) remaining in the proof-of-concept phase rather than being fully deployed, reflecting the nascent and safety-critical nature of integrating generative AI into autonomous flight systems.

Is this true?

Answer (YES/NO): NO